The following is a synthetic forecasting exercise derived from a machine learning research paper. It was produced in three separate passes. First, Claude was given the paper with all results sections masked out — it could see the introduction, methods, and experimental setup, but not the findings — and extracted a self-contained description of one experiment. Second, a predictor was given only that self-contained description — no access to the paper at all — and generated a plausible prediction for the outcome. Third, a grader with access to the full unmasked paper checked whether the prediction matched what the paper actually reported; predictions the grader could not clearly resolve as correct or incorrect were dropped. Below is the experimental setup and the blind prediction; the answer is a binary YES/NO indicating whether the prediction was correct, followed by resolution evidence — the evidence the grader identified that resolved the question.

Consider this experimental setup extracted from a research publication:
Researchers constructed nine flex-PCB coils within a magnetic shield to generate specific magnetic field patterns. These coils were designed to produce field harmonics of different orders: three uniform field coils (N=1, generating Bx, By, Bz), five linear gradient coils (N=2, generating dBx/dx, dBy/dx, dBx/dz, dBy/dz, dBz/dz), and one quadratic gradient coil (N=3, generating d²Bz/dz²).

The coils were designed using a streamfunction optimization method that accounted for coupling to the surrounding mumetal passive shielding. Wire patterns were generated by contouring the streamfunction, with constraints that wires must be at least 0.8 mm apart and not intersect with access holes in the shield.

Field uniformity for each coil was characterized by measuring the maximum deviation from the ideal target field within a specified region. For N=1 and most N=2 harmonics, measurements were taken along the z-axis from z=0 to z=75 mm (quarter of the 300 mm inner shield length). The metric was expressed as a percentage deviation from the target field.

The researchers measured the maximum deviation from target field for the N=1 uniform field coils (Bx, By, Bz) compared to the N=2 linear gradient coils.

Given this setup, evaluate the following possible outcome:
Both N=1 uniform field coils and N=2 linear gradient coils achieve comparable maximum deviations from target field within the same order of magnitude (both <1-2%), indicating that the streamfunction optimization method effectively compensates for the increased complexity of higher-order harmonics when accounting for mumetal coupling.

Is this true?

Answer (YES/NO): NO